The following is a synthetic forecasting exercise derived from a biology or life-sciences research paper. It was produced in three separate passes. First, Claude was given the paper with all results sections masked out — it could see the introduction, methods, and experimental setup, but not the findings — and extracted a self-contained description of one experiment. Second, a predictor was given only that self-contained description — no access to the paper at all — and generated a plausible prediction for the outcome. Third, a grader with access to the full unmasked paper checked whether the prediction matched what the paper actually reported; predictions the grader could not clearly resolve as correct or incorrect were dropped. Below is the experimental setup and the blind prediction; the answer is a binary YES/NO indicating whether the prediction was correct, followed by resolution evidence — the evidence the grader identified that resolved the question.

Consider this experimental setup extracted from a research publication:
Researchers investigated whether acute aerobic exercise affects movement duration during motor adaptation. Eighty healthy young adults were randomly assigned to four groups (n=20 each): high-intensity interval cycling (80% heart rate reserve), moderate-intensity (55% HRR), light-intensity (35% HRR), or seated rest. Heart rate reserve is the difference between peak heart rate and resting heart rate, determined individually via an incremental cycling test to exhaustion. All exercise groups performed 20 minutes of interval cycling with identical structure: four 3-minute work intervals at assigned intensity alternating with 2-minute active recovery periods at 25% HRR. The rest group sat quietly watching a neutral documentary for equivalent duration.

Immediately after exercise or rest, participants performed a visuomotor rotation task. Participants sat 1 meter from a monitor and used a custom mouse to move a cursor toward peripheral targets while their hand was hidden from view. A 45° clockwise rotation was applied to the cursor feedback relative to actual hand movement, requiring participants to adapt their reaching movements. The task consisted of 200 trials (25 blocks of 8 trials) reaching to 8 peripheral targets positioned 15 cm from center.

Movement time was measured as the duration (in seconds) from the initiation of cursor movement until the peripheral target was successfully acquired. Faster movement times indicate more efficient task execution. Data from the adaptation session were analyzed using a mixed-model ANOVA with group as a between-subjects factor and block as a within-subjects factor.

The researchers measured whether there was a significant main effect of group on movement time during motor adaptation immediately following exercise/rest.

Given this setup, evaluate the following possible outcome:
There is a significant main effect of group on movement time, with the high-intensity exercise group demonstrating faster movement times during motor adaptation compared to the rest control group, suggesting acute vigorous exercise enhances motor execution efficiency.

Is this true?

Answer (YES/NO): YES